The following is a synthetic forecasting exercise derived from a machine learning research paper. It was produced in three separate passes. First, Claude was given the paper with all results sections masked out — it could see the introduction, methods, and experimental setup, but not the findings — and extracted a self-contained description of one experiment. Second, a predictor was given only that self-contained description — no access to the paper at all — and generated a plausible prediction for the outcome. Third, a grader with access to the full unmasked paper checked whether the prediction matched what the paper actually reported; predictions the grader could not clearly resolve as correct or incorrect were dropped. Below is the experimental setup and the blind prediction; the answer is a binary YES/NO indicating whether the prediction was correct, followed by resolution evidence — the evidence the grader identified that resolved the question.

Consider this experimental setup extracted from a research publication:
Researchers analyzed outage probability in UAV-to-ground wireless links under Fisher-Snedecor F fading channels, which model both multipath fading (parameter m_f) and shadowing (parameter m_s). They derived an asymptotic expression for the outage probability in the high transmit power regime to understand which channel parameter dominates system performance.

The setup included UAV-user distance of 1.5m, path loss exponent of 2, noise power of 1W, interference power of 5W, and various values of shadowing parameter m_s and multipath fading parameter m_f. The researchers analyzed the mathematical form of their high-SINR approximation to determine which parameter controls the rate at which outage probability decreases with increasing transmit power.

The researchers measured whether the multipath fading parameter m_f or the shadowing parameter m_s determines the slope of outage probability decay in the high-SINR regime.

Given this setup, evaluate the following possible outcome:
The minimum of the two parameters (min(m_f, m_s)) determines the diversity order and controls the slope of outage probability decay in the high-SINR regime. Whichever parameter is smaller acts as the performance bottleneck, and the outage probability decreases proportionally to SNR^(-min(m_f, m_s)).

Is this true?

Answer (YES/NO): NO